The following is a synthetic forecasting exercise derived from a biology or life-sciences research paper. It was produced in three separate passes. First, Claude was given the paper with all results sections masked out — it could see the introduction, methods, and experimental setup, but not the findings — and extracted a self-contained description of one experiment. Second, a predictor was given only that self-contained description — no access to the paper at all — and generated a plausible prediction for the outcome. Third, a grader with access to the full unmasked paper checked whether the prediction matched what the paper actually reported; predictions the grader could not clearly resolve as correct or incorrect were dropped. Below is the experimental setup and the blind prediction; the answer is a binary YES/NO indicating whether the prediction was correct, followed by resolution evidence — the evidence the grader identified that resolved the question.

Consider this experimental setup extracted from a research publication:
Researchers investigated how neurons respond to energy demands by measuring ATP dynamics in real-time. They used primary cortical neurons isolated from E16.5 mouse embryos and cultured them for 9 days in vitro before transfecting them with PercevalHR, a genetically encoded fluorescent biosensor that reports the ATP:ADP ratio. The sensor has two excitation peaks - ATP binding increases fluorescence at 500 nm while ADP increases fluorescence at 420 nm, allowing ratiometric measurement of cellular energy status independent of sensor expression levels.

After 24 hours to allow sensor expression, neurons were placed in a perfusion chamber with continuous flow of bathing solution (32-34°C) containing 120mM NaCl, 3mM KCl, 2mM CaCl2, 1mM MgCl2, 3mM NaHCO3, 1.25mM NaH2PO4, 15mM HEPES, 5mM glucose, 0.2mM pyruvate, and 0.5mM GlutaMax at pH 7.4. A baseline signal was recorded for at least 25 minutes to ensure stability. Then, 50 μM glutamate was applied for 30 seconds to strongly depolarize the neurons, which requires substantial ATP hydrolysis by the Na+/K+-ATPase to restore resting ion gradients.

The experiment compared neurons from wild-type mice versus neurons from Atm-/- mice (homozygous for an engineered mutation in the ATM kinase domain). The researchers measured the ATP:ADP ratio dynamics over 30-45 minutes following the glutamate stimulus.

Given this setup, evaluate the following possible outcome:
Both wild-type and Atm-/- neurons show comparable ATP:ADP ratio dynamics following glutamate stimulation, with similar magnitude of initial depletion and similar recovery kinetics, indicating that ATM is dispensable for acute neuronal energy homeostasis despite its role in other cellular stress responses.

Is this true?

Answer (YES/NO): NO